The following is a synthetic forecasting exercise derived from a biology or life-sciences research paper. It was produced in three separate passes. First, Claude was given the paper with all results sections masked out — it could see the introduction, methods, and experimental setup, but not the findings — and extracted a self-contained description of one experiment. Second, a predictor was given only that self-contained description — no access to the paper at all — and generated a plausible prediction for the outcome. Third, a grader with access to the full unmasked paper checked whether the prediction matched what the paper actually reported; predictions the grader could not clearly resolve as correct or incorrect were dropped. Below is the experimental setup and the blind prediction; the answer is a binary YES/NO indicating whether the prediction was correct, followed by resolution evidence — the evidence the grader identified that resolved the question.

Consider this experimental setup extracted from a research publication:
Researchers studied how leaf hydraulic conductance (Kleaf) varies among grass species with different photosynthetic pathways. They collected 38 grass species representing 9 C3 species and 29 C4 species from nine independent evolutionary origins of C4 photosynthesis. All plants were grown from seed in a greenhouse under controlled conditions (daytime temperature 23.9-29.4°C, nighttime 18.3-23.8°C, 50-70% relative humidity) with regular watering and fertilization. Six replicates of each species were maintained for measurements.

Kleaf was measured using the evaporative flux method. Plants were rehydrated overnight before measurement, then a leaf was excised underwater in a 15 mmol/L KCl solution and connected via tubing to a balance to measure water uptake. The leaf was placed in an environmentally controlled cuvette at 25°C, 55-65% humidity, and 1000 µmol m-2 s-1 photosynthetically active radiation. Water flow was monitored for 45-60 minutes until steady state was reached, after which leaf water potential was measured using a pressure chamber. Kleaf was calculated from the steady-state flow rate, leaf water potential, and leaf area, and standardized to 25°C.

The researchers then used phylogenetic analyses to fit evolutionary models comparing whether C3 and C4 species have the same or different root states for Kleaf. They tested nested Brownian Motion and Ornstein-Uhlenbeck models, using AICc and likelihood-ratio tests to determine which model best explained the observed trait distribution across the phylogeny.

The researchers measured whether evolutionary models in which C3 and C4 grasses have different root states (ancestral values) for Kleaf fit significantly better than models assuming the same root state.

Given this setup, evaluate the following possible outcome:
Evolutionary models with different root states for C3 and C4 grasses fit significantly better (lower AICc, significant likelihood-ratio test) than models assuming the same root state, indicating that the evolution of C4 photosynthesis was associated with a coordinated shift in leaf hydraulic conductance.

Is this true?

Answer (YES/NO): YES